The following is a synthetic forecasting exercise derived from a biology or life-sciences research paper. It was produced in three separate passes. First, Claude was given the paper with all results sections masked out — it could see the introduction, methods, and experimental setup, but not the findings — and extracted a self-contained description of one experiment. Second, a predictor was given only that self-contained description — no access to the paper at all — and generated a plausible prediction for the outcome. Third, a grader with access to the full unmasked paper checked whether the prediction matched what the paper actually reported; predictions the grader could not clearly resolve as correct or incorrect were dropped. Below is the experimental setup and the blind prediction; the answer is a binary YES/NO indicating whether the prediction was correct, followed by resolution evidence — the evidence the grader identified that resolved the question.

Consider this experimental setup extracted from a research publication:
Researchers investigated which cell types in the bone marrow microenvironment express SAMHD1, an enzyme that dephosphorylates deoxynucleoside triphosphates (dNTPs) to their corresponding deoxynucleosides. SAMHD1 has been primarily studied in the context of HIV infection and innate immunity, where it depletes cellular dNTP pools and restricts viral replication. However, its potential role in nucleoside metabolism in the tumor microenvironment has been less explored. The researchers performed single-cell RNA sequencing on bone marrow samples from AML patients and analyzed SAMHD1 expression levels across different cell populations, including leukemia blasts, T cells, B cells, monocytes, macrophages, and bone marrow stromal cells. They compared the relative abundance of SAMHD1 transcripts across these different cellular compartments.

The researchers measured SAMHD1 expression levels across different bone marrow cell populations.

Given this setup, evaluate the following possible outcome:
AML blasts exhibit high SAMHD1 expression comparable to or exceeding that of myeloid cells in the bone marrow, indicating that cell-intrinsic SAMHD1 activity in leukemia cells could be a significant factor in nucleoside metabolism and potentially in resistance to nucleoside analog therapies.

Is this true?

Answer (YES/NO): NO